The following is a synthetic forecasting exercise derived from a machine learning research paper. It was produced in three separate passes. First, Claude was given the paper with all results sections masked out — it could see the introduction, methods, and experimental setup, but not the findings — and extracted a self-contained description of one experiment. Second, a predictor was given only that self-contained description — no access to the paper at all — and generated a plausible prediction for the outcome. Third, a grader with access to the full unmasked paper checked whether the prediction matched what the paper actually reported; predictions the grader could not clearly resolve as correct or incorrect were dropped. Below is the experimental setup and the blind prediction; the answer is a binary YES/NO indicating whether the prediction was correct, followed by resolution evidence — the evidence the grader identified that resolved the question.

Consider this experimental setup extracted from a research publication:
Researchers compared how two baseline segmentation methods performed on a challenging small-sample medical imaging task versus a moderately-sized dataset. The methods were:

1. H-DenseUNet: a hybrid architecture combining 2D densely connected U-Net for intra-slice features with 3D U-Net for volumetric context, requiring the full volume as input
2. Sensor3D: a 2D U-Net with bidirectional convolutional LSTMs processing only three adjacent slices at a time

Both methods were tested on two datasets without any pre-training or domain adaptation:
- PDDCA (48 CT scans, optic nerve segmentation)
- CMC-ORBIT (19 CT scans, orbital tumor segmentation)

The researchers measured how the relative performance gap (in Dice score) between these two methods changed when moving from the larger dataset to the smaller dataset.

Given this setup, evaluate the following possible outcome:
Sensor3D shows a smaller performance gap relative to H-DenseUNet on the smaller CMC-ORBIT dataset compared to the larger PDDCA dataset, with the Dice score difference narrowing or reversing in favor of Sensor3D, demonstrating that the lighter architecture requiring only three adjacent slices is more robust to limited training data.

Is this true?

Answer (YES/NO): NO